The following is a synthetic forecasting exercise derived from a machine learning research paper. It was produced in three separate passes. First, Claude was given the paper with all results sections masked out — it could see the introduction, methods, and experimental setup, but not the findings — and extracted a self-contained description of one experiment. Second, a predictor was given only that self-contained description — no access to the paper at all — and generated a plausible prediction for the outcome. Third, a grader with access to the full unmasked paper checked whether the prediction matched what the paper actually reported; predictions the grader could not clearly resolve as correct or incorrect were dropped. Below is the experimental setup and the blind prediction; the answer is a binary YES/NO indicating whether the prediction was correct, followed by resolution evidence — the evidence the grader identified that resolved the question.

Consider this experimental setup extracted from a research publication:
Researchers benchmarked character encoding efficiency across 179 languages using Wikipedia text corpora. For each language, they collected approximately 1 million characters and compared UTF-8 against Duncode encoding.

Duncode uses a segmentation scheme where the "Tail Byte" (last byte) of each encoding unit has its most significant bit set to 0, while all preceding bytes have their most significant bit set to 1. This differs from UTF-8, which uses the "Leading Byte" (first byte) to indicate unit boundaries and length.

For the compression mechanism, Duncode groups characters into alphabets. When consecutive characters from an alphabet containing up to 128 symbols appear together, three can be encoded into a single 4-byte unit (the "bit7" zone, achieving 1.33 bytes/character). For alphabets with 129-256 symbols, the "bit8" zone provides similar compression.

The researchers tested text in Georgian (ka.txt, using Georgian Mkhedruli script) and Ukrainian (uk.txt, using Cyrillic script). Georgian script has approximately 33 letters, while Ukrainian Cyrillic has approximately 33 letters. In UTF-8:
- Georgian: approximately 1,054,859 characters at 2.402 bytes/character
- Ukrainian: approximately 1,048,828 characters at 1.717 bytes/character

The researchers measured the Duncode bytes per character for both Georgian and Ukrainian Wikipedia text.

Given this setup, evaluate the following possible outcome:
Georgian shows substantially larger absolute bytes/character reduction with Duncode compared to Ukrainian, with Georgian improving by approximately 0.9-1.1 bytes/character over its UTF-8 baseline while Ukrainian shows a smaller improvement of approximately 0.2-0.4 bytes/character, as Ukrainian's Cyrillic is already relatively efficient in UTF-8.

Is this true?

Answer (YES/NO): YES